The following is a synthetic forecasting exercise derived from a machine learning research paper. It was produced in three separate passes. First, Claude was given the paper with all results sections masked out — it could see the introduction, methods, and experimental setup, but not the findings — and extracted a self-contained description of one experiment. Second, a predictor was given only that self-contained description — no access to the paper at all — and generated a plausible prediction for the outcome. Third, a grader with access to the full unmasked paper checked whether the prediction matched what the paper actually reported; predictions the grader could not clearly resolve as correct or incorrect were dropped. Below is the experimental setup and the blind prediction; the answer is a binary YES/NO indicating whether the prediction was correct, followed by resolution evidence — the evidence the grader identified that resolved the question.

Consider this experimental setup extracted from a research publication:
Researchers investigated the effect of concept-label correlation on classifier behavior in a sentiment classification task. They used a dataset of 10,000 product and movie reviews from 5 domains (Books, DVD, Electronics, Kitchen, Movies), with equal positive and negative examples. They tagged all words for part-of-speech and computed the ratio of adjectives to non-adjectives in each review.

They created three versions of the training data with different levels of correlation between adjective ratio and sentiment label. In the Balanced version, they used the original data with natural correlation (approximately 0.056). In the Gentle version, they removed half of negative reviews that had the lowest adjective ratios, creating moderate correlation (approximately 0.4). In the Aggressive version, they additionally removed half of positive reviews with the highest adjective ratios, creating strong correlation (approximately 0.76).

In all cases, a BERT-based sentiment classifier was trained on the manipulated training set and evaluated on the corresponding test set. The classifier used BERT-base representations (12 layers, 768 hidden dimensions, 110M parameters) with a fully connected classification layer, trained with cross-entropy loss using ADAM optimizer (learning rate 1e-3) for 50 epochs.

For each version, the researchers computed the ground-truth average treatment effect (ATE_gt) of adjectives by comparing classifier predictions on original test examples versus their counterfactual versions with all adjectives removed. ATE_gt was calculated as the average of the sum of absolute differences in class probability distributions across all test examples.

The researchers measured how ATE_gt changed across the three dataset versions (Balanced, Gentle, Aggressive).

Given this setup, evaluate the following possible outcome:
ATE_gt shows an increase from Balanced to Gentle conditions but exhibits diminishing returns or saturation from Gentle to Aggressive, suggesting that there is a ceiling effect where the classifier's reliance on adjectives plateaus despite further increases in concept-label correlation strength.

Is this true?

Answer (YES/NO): NO